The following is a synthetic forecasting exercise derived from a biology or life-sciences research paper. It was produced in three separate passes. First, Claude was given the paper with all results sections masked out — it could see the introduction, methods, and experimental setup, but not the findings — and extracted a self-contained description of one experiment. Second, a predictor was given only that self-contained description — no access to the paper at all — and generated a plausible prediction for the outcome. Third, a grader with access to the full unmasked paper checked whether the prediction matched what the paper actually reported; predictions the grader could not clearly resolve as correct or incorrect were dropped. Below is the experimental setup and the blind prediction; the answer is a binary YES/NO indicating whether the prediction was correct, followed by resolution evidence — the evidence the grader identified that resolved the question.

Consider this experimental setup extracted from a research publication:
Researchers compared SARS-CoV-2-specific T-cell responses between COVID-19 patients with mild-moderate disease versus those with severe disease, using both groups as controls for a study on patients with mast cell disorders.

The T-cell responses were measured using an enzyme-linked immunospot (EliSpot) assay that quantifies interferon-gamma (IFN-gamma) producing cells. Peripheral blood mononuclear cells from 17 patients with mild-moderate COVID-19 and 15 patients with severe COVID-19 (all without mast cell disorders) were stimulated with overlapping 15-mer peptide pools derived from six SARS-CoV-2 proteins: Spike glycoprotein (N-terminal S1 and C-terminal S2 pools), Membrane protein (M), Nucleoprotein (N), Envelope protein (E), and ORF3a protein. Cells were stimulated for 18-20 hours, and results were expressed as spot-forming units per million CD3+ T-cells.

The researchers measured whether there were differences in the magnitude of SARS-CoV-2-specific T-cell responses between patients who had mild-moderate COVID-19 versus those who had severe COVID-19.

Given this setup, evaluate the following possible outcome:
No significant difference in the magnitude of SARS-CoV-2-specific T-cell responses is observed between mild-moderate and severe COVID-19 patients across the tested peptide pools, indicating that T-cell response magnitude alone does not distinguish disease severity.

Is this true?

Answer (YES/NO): NO